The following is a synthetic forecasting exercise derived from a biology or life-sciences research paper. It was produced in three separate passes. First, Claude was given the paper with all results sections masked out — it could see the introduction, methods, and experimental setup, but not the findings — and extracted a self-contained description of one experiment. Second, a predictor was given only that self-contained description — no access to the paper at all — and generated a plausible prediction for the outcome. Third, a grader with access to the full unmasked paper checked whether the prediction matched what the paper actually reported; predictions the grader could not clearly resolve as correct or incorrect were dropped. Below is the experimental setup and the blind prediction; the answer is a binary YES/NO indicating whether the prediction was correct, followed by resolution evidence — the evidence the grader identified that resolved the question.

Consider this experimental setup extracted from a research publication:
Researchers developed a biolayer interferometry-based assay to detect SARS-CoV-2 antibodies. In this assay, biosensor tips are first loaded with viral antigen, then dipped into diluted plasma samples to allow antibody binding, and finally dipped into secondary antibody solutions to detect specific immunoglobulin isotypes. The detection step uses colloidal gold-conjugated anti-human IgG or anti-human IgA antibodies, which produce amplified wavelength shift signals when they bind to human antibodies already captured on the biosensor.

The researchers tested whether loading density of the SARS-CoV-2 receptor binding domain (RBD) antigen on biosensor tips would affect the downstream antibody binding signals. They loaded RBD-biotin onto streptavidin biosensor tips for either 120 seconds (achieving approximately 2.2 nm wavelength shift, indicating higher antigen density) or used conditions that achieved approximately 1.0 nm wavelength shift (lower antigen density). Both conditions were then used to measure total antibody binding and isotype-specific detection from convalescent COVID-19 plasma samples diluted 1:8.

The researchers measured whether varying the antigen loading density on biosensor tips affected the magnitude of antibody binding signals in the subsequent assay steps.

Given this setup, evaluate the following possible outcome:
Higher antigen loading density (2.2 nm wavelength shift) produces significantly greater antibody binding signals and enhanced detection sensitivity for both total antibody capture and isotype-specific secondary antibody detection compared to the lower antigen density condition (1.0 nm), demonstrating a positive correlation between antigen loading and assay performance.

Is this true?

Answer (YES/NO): NO